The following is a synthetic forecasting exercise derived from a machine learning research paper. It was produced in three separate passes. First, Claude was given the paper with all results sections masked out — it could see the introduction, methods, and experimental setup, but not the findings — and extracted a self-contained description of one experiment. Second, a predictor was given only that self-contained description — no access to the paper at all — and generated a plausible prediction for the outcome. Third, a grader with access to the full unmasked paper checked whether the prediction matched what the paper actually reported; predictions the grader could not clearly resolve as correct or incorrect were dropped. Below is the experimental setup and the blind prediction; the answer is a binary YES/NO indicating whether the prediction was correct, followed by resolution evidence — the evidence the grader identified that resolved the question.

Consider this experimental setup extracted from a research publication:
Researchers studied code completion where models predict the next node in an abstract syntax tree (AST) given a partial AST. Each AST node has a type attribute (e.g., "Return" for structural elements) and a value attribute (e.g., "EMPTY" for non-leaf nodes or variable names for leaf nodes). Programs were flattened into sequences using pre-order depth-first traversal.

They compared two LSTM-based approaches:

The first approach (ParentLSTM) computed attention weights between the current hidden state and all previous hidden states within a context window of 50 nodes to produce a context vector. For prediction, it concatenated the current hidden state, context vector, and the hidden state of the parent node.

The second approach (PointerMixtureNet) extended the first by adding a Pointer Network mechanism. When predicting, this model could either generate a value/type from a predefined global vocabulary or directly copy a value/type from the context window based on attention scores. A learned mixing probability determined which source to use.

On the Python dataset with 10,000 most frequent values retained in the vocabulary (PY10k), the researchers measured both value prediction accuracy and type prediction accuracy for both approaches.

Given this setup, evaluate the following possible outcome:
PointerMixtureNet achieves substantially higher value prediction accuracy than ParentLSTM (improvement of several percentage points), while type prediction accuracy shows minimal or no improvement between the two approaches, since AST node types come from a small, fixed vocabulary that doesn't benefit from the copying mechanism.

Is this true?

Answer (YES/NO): NO